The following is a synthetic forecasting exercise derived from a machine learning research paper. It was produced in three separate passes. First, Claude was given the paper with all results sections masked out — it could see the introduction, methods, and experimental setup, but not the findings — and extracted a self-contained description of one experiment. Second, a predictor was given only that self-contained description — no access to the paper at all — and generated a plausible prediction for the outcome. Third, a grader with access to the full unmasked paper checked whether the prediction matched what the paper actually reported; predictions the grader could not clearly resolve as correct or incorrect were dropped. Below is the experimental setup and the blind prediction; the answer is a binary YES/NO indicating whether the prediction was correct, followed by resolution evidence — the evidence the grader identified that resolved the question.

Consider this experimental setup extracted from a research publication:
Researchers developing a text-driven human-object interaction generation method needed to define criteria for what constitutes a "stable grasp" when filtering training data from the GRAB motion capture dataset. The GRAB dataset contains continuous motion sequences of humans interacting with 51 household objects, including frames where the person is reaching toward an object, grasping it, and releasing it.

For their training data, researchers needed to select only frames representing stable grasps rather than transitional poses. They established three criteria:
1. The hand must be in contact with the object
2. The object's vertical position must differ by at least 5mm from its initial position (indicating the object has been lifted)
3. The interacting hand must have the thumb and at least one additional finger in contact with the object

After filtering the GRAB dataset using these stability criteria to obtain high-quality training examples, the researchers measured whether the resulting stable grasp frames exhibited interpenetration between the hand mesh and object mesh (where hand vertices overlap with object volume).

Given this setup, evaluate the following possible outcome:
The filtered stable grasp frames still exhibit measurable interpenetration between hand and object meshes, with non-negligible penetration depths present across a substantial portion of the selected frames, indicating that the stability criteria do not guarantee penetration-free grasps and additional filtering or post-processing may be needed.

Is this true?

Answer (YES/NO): YES